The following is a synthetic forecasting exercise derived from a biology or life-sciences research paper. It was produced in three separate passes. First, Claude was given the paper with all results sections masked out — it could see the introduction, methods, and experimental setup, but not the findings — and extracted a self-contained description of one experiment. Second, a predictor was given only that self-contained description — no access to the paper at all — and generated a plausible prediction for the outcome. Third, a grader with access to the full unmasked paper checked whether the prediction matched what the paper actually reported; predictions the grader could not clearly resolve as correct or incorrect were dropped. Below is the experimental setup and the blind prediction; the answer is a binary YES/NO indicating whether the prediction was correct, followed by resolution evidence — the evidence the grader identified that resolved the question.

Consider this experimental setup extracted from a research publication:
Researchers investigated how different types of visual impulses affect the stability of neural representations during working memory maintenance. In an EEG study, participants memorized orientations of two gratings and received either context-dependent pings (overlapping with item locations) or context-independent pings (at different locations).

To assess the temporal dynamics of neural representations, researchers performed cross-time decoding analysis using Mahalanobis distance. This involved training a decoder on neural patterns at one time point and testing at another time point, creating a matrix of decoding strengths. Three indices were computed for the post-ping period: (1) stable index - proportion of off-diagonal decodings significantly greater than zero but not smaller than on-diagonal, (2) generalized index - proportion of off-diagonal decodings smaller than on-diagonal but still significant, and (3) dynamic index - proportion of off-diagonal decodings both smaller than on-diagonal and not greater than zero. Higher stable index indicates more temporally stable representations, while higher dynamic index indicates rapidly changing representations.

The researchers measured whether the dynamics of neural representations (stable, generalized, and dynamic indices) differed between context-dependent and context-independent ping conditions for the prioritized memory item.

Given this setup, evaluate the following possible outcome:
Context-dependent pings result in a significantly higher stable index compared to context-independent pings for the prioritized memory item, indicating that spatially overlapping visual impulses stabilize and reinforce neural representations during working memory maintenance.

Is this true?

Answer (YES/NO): YES